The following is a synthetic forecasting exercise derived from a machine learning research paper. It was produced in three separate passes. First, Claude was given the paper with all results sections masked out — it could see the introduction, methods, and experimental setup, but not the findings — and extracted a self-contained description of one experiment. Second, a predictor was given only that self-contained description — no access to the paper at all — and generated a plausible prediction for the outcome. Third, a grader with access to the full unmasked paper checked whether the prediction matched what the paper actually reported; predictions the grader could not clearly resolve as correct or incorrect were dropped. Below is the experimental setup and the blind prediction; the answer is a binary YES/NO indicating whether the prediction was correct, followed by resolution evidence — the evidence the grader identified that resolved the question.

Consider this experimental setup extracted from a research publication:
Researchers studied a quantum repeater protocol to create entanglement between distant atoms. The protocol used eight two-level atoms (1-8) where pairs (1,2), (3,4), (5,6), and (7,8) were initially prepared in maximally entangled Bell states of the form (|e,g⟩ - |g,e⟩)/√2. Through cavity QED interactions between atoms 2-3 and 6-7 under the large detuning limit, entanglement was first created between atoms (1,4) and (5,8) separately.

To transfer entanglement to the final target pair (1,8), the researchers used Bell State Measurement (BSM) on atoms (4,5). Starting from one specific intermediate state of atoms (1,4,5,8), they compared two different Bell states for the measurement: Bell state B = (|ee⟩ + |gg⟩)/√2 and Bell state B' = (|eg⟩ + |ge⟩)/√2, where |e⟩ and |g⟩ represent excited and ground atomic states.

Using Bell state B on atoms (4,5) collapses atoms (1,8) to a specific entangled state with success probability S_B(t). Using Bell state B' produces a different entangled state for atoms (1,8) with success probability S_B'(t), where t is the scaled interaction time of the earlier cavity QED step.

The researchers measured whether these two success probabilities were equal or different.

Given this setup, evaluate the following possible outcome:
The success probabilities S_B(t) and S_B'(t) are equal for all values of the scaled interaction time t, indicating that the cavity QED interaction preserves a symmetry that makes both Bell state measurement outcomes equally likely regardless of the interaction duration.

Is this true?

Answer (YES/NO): YES